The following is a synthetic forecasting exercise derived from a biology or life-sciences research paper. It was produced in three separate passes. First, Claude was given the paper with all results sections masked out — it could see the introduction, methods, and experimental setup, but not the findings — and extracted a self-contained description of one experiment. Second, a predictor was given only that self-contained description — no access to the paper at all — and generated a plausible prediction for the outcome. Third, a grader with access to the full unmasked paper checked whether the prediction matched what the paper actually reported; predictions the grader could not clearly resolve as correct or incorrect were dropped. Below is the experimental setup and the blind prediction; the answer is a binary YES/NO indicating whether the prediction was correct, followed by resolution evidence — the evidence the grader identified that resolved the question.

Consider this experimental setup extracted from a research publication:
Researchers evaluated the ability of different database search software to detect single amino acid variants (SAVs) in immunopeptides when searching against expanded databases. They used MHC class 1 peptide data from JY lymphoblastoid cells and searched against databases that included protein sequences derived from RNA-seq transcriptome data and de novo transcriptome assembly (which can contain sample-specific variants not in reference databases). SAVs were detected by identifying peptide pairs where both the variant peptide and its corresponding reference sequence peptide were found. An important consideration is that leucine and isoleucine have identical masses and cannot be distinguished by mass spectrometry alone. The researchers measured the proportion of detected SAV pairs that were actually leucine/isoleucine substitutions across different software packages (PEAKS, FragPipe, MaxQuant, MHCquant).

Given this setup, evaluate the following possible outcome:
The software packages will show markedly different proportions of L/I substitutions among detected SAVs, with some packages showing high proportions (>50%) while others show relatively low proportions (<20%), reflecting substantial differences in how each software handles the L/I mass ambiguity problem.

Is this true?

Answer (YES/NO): YES